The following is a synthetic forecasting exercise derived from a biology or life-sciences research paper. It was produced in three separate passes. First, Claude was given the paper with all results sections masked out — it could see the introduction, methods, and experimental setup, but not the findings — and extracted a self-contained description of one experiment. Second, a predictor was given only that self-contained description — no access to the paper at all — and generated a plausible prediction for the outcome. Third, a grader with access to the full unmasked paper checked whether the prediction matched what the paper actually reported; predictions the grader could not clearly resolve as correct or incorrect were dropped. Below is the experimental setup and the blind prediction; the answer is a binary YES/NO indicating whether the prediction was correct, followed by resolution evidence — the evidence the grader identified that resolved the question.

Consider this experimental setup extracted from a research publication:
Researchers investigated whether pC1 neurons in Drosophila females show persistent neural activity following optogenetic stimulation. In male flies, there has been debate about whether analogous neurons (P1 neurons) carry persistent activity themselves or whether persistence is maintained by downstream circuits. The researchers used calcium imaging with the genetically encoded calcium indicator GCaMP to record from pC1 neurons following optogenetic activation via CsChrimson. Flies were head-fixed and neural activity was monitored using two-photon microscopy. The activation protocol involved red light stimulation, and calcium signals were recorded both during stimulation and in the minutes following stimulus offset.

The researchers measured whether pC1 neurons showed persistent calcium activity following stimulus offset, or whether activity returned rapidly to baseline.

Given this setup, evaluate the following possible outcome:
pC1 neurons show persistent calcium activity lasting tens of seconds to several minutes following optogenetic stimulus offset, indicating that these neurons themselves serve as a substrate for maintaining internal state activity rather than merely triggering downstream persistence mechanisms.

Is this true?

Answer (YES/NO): YES